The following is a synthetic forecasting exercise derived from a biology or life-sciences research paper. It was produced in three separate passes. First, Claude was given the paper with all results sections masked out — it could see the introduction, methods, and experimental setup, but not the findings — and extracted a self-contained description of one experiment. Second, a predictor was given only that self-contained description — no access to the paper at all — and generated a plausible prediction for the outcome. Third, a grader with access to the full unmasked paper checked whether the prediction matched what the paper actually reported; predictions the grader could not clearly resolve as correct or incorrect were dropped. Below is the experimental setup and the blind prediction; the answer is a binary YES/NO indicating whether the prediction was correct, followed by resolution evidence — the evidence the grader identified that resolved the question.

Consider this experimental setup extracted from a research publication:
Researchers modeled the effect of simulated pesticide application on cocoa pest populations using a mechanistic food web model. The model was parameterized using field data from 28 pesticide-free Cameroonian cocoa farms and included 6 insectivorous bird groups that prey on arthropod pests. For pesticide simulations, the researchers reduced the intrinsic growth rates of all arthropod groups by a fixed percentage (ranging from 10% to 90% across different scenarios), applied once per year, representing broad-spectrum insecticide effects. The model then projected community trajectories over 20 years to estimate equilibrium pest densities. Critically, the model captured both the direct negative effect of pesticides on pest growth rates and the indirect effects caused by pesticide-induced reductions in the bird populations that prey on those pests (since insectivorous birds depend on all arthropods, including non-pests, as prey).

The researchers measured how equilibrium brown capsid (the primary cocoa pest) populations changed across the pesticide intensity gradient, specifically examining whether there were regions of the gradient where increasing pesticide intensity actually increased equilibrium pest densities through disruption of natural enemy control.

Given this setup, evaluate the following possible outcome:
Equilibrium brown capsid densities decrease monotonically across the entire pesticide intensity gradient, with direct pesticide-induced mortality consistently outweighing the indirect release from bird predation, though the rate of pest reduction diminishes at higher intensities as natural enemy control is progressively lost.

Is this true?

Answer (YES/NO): NO